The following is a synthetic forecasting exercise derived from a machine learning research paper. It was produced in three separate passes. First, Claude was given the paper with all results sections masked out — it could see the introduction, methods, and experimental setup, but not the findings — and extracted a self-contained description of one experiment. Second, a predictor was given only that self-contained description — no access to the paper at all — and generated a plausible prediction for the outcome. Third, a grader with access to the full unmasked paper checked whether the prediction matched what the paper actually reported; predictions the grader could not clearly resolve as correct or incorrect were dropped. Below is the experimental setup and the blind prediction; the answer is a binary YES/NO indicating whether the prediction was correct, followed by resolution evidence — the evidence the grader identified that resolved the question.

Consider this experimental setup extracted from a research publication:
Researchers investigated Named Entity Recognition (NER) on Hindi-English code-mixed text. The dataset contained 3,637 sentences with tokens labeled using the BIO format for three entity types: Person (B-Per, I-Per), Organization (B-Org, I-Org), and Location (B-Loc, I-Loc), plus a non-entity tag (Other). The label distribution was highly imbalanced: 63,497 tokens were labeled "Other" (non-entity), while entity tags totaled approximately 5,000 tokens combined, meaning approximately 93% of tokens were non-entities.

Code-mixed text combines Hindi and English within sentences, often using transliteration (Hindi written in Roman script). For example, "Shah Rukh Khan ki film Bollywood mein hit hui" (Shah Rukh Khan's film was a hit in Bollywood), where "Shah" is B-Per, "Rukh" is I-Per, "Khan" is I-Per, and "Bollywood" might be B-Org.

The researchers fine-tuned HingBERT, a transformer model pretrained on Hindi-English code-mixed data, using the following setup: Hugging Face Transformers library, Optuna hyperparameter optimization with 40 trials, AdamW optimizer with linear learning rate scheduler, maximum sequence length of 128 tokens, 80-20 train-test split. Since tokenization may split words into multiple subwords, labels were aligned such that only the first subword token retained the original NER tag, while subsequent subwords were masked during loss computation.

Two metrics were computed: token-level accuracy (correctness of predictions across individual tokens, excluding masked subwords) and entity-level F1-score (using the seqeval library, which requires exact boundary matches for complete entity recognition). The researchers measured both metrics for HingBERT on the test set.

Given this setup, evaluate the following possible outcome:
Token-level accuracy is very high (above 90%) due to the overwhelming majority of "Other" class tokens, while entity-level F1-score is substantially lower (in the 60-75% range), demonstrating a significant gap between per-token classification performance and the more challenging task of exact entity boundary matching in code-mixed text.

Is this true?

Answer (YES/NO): NO